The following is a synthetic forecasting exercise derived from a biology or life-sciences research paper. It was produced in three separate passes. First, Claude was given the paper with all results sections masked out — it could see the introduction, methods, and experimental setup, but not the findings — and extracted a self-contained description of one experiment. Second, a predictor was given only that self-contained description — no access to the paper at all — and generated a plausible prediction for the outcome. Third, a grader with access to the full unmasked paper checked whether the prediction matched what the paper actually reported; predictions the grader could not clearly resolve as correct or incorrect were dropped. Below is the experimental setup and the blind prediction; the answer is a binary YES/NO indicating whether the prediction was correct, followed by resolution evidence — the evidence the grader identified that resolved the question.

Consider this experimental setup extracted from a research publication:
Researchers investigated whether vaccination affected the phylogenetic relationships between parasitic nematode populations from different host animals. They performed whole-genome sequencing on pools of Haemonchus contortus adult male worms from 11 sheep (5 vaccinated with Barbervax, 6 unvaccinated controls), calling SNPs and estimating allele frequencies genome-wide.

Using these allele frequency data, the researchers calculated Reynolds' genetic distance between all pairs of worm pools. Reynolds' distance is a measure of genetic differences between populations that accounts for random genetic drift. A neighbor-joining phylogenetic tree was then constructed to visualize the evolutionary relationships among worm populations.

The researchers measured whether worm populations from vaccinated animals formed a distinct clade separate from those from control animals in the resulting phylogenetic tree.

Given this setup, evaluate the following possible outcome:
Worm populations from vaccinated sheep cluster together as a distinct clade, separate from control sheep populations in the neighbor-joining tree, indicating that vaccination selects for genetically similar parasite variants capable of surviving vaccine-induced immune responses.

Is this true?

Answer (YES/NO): NO